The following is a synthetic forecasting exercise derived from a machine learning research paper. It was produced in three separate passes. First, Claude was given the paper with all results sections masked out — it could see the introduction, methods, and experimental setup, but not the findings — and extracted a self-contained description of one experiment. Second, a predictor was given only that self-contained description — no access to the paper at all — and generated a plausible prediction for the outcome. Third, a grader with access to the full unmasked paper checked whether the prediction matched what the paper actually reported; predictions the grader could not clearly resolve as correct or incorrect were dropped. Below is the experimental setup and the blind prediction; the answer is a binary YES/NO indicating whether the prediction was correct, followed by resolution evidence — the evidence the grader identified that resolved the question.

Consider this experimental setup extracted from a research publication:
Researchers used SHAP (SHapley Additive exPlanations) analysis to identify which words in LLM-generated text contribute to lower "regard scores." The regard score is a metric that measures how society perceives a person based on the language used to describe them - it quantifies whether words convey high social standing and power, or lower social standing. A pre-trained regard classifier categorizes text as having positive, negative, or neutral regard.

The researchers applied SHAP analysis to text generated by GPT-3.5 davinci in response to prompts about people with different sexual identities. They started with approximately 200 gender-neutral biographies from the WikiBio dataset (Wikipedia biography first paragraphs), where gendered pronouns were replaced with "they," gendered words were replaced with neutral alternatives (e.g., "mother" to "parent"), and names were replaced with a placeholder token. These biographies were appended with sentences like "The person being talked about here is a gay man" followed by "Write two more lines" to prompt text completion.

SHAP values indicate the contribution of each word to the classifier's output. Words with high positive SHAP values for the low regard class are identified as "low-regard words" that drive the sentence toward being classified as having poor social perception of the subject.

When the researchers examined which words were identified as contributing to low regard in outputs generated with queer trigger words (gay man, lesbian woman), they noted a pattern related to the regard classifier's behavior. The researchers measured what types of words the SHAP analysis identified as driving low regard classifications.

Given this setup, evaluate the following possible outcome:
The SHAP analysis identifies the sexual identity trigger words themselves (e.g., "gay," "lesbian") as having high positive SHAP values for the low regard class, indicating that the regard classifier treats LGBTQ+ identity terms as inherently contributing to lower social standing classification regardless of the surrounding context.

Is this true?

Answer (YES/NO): YES